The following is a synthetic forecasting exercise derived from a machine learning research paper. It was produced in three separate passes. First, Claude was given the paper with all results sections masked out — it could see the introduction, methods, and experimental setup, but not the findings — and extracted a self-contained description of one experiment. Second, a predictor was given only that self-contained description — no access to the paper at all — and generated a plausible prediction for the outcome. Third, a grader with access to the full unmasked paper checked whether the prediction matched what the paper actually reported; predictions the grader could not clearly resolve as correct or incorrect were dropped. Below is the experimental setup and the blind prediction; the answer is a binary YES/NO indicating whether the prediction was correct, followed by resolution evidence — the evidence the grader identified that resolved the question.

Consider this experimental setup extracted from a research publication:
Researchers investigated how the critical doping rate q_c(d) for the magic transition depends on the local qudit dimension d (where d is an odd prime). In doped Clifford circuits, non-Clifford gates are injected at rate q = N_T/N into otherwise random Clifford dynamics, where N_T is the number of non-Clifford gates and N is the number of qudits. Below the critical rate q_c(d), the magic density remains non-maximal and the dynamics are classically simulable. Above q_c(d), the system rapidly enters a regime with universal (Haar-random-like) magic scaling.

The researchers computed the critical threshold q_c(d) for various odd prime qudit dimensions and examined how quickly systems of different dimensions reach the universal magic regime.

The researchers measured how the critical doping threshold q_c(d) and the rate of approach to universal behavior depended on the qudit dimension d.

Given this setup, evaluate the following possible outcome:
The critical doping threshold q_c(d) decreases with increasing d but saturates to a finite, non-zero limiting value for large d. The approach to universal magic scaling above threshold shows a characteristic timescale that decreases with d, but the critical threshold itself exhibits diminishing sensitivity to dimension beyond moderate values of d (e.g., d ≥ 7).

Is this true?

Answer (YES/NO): YES